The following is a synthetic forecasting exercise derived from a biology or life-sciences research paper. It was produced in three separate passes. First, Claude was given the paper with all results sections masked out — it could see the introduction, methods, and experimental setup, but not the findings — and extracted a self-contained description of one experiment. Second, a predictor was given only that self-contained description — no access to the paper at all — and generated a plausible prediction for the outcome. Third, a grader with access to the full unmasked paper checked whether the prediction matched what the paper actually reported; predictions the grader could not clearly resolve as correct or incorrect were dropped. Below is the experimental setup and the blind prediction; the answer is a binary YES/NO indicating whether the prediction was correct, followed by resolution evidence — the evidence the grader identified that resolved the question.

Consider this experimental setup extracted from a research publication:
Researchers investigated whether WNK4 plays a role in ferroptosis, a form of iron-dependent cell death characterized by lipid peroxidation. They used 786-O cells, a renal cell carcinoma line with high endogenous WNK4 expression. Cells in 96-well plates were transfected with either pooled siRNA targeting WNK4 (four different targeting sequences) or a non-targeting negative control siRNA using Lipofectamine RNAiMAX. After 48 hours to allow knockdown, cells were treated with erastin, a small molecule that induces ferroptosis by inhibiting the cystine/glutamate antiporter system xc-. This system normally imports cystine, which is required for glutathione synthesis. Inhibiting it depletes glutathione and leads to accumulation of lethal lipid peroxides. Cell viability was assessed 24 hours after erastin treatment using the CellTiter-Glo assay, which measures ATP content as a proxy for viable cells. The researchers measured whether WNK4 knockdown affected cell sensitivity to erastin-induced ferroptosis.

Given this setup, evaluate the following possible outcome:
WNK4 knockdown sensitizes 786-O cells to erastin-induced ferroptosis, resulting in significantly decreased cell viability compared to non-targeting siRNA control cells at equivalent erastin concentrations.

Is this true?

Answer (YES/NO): NO